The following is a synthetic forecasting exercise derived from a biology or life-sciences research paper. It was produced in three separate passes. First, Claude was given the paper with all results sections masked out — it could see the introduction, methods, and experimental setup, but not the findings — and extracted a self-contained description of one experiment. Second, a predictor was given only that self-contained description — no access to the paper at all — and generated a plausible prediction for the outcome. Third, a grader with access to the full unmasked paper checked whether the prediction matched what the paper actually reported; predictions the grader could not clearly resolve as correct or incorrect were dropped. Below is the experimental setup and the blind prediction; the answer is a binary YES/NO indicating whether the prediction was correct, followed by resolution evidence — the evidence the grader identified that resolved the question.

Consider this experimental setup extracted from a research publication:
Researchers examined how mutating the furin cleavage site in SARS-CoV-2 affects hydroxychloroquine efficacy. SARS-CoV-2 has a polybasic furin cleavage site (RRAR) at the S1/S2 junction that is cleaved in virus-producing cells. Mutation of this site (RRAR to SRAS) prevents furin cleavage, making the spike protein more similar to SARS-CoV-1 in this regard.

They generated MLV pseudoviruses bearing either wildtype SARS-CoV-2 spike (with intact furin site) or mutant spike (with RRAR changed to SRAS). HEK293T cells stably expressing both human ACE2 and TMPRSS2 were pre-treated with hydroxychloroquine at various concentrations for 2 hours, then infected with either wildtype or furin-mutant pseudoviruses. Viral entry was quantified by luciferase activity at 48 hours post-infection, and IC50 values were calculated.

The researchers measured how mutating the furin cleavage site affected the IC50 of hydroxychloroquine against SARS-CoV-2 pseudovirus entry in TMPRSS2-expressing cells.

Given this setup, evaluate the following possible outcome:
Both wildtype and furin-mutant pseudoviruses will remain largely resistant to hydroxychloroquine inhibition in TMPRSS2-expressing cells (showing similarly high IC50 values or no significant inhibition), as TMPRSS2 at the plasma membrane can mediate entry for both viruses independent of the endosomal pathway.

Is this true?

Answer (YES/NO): NO